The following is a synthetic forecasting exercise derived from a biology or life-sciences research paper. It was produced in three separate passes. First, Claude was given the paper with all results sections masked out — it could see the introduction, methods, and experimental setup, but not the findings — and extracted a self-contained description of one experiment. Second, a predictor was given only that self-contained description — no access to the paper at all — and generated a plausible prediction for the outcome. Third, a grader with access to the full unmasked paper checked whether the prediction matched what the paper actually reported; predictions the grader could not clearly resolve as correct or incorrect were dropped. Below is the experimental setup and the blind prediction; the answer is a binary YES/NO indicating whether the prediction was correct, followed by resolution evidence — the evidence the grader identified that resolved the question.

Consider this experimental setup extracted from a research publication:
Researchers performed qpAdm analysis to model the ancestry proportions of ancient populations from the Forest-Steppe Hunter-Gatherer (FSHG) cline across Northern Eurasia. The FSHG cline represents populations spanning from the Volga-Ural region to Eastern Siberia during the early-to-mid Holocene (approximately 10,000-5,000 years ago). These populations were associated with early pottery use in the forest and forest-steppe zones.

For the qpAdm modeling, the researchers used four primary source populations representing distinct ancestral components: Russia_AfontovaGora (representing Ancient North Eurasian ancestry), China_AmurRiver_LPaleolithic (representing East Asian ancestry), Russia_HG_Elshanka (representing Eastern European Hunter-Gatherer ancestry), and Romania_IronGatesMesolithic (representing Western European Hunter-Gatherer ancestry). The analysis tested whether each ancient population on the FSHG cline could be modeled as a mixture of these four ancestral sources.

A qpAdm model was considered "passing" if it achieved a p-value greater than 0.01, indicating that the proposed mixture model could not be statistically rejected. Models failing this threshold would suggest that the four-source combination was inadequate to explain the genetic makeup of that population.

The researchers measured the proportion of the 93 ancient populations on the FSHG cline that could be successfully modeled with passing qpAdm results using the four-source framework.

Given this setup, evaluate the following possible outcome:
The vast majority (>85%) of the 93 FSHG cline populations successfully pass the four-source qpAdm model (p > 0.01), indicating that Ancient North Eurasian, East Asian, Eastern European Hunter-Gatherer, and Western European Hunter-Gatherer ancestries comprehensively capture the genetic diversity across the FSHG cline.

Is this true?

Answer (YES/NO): YES